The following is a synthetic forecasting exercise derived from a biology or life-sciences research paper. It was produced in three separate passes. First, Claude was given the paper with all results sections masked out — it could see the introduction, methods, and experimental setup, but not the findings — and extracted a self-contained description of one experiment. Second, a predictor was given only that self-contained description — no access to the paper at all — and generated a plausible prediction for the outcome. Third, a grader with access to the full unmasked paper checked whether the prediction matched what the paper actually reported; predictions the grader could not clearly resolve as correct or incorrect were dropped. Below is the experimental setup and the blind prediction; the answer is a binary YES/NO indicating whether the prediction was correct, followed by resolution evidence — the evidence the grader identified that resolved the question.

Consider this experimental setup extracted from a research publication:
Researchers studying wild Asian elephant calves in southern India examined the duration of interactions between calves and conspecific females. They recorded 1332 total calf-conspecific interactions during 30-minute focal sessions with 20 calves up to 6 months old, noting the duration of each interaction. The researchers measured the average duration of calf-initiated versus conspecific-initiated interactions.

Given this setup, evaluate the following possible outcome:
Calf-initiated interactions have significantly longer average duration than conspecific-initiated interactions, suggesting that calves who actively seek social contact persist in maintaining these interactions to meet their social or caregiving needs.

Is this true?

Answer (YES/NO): NO